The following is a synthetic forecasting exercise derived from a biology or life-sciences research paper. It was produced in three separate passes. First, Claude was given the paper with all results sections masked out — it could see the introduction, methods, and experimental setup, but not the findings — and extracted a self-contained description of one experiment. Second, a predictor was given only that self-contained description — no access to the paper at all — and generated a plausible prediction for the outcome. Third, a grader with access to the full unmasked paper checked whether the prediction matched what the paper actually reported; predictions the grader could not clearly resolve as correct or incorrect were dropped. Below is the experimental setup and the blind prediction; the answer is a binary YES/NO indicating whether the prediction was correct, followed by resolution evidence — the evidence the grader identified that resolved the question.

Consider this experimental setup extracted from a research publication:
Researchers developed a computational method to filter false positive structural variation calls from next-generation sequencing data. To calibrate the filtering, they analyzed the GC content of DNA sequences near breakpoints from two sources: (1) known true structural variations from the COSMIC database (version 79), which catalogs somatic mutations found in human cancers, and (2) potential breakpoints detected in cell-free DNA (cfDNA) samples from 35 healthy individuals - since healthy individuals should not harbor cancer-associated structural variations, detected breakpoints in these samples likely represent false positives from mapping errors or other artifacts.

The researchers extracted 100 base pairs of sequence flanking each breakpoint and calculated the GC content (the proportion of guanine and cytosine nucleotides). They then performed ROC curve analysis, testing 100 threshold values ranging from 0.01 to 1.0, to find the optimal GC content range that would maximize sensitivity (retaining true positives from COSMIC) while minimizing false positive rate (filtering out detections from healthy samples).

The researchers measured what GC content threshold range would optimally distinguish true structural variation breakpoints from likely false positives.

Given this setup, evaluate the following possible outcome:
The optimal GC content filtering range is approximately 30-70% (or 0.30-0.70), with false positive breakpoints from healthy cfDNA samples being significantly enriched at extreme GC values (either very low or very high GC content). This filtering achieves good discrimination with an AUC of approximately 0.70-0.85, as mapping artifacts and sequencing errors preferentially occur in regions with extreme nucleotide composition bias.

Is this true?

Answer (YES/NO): NO